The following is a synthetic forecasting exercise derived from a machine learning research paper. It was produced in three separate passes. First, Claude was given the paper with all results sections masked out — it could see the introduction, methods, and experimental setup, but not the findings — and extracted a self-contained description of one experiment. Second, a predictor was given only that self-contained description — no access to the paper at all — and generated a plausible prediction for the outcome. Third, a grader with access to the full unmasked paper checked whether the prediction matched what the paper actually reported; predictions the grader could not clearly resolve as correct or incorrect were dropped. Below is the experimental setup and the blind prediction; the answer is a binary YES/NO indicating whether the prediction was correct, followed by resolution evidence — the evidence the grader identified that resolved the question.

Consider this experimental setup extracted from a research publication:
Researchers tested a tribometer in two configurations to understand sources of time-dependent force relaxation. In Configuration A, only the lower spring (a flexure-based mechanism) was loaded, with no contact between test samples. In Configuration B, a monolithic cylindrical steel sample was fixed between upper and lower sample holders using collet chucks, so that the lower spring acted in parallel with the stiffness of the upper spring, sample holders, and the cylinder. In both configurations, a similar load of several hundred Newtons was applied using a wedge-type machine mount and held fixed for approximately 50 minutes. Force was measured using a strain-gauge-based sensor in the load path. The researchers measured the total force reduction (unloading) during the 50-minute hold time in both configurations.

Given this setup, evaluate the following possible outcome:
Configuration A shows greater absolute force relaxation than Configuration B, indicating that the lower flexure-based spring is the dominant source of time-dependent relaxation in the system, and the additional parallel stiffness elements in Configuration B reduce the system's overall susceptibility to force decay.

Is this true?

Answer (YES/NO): NO